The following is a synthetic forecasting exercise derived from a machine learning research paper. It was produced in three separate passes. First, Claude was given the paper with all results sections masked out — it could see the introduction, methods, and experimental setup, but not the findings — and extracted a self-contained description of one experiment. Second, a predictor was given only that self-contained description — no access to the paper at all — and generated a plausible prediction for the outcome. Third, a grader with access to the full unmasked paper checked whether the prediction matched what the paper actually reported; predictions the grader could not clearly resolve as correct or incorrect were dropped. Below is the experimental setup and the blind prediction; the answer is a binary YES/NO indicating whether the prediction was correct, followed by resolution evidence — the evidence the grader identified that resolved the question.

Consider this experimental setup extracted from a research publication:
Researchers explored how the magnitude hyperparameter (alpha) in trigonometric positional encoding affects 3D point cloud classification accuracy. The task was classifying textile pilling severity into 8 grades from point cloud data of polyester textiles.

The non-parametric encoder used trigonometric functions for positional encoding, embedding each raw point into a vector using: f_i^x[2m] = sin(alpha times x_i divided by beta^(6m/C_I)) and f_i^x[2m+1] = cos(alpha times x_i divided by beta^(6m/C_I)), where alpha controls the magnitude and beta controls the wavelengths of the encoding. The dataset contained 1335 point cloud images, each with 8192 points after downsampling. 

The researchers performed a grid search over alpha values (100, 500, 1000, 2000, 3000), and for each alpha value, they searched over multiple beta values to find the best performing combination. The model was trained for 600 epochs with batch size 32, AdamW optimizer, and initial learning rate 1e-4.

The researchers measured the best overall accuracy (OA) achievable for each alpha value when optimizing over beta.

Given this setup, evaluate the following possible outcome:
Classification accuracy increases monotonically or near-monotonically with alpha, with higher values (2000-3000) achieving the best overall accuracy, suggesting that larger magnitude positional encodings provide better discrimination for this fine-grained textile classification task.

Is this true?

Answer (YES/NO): NO